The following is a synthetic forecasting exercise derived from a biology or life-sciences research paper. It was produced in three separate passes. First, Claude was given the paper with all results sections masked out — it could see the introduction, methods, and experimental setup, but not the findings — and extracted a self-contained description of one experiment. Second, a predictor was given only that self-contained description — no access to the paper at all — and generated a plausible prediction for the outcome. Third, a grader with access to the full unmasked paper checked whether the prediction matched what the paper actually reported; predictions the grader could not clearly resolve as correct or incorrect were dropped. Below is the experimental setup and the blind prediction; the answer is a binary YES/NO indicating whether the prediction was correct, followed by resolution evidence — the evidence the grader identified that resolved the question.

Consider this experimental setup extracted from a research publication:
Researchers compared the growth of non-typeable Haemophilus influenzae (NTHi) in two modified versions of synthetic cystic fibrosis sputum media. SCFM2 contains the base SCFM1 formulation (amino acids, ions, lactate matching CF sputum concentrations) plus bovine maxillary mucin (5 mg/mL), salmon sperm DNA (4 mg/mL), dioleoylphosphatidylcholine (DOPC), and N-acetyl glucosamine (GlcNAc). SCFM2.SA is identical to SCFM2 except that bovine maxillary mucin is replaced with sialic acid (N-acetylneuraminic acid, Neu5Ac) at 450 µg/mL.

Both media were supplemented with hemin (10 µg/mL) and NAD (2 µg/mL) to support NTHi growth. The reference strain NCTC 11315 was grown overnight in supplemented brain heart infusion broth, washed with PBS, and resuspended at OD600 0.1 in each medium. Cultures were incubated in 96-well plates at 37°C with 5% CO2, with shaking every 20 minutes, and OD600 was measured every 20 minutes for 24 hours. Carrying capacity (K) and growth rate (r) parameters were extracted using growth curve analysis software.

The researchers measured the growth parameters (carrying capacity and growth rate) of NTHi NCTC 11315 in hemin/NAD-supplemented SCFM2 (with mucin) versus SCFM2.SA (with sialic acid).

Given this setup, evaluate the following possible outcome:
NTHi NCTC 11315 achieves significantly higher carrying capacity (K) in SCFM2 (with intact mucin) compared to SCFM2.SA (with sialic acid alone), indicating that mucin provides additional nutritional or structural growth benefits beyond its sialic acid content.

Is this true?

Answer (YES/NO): NO